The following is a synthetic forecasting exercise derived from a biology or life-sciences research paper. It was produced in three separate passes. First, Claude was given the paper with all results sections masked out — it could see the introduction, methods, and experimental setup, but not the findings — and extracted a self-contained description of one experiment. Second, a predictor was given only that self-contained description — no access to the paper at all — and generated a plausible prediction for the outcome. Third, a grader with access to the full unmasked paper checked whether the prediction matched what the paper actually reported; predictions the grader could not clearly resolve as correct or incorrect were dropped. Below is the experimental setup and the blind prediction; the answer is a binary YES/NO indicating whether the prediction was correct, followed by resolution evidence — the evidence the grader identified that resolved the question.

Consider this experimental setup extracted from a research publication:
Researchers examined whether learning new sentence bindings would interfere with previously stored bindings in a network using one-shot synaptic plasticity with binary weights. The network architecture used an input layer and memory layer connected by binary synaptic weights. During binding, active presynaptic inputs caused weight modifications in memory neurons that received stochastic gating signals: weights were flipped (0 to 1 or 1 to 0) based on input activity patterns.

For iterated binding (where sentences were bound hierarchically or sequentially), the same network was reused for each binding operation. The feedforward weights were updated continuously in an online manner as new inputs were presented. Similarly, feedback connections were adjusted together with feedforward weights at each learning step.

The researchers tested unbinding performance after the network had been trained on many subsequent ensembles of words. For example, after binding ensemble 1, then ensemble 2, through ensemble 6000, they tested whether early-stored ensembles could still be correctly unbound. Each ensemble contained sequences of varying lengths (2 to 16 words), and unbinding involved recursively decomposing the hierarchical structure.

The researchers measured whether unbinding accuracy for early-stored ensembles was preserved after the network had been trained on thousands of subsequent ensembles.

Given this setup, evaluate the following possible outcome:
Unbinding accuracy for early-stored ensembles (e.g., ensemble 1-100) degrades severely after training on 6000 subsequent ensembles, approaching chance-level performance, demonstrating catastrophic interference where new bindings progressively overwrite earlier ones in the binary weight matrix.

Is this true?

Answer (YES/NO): NO